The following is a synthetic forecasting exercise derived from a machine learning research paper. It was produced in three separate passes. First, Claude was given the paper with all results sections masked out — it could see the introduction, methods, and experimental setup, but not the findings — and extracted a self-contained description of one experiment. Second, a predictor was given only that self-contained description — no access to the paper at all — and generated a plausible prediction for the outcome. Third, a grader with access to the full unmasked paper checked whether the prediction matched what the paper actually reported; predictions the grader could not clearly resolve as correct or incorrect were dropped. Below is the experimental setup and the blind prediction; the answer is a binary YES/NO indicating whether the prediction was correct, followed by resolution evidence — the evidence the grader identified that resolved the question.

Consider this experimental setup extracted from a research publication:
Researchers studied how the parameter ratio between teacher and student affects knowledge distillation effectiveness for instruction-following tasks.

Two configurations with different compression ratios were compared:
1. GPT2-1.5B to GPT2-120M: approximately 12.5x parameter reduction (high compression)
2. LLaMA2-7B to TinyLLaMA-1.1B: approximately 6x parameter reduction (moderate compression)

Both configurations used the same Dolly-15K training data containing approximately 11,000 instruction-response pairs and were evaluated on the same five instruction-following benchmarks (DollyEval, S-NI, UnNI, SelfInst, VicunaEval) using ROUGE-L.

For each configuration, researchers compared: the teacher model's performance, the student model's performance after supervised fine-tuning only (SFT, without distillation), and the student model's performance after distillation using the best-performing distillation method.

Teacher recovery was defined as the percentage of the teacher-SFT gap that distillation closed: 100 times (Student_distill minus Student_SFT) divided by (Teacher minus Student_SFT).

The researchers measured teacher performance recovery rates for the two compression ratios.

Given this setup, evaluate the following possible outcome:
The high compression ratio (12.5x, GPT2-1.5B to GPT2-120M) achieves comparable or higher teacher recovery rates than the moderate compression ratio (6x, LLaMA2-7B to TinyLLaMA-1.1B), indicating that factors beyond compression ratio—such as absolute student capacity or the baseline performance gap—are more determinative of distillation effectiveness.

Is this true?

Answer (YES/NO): NO